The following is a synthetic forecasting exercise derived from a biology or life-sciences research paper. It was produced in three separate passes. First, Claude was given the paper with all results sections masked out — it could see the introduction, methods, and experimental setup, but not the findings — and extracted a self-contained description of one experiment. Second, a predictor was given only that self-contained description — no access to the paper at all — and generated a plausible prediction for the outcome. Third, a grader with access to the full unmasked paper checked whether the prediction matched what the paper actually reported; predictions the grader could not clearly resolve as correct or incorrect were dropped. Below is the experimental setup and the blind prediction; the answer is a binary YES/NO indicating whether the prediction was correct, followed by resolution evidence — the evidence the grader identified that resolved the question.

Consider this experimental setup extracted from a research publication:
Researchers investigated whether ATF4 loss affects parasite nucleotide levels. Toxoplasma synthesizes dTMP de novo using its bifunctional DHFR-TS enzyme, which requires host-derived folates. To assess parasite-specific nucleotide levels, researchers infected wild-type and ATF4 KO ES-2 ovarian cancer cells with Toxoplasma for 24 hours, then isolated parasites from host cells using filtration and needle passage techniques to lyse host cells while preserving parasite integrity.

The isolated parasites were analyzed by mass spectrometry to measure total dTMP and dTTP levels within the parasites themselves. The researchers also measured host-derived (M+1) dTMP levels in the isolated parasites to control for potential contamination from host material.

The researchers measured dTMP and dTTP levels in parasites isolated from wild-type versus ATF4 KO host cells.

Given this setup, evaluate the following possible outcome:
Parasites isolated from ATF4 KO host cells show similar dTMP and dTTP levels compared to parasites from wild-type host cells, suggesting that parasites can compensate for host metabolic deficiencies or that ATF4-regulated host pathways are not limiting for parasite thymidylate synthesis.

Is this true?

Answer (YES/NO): NO